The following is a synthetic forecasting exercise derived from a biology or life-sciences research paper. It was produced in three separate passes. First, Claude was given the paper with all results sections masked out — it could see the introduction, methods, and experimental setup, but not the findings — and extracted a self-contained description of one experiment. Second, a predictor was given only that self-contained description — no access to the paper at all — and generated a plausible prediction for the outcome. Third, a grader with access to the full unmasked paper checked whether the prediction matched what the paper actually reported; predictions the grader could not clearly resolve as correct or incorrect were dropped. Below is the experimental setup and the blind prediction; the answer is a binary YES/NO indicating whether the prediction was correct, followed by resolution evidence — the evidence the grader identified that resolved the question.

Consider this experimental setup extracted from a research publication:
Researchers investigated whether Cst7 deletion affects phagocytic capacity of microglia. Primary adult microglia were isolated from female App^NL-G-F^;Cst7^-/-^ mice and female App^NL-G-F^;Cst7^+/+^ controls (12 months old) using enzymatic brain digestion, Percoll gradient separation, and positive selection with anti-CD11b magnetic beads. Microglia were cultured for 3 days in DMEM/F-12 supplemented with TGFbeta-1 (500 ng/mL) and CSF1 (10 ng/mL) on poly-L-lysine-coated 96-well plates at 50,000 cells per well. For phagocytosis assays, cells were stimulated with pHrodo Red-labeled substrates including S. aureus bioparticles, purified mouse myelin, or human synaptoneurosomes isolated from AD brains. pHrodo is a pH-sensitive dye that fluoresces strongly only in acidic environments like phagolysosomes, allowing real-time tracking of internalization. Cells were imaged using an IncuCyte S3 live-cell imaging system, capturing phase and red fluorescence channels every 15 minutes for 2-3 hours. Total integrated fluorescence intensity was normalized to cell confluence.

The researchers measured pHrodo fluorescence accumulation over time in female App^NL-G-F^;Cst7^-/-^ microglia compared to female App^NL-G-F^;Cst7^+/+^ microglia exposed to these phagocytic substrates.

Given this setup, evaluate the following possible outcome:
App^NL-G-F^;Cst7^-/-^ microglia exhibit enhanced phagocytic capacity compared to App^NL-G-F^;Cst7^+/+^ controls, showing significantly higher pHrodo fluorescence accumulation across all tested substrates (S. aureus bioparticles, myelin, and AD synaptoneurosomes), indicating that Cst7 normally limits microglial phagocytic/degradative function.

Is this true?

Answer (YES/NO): NO